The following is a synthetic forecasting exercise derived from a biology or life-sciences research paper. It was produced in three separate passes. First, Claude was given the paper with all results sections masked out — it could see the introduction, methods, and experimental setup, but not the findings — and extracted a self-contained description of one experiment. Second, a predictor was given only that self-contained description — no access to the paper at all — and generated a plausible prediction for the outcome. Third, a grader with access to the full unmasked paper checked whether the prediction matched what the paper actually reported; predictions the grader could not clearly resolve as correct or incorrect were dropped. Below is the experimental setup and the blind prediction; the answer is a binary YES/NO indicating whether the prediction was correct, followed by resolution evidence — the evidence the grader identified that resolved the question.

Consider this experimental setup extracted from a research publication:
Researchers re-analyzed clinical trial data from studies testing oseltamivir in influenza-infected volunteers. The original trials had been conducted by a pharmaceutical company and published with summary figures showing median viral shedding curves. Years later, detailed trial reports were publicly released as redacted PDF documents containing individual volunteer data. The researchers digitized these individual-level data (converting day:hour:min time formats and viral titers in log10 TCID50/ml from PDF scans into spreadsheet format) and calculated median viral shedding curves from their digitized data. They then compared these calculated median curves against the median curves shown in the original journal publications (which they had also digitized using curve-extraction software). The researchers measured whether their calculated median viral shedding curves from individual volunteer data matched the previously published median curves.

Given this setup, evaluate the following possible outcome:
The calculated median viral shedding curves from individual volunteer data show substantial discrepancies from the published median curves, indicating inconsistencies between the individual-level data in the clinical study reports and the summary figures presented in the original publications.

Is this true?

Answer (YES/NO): NO